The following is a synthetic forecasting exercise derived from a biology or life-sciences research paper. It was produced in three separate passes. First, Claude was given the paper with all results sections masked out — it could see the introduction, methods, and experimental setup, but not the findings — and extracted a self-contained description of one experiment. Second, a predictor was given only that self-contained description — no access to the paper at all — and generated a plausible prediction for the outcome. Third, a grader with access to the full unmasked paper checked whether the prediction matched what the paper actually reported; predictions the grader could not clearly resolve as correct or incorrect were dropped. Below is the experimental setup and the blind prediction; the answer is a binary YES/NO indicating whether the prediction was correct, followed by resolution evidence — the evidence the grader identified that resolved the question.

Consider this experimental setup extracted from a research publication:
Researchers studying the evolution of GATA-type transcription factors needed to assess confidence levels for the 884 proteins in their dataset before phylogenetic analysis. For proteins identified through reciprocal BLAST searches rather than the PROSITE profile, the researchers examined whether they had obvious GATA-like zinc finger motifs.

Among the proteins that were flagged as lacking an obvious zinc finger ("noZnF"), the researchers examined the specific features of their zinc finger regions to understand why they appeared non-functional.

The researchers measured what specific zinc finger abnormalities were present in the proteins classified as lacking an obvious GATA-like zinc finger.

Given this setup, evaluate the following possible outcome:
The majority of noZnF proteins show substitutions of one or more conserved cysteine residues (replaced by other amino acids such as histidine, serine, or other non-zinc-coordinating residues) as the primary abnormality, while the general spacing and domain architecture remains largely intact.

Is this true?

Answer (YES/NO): NO